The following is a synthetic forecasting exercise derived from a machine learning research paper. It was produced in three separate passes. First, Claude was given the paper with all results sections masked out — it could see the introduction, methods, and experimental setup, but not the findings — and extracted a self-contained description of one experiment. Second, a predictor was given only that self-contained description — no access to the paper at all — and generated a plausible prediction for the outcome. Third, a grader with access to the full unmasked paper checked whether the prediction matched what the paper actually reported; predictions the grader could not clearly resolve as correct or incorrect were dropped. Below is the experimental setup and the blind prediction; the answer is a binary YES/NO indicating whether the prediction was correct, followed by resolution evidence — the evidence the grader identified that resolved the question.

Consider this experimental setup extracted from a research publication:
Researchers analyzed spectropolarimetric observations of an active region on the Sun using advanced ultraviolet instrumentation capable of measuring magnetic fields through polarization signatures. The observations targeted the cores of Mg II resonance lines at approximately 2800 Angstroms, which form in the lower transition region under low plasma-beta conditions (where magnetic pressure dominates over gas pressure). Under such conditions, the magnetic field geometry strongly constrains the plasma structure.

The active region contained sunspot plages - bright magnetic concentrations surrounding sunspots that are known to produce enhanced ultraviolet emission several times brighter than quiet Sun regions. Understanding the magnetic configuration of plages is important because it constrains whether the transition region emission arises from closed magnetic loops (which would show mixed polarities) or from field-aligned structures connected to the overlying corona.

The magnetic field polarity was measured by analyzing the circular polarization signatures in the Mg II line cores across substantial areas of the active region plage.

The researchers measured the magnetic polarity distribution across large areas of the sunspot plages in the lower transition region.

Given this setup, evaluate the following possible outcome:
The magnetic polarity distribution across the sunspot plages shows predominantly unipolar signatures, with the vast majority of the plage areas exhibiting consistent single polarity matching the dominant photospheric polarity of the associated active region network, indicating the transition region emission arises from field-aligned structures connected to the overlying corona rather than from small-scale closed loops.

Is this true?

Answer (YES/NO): YES